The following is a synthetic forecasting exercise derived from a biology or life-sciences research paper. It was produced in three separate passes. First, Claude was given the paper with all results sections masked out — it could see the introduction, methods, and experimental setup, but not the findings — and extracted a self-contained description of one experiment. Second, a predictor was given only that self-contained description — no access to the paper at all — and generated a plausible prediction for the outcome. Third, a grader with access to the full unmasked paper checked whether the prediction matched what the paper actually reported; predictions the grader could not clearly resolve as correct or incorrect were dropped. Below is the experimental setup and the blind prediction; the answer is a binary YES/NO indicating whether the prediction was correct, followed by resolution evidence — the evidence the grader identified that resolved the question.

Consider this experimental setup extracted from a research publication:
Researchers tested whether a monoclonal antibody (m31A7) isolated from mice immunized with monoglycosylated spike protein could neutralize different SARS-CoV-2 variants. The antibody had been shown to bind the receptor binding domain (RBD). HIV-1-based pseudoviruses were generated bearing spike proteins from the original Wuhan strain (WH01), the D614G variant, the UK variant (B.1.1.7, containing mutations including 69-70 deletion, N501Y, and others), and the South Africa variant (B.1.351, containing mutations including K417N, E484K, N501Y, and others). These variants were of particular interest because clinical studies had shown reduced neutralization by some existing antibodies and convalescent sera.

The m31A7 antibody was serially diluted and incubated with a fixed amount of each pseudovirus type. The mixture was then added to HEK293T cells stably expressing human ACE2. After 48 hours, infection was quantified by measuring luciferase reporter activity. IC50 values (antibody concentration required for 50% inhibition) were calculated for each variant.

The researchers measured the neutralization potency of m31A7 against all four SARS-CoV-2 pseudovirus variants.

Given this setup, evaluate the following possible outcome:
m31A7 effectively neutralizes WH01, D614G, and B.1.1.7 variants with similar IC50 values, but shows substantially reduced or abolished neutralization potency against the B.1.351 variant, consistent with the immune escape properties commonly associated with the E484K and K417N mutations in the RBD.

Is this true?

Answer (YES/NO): NO